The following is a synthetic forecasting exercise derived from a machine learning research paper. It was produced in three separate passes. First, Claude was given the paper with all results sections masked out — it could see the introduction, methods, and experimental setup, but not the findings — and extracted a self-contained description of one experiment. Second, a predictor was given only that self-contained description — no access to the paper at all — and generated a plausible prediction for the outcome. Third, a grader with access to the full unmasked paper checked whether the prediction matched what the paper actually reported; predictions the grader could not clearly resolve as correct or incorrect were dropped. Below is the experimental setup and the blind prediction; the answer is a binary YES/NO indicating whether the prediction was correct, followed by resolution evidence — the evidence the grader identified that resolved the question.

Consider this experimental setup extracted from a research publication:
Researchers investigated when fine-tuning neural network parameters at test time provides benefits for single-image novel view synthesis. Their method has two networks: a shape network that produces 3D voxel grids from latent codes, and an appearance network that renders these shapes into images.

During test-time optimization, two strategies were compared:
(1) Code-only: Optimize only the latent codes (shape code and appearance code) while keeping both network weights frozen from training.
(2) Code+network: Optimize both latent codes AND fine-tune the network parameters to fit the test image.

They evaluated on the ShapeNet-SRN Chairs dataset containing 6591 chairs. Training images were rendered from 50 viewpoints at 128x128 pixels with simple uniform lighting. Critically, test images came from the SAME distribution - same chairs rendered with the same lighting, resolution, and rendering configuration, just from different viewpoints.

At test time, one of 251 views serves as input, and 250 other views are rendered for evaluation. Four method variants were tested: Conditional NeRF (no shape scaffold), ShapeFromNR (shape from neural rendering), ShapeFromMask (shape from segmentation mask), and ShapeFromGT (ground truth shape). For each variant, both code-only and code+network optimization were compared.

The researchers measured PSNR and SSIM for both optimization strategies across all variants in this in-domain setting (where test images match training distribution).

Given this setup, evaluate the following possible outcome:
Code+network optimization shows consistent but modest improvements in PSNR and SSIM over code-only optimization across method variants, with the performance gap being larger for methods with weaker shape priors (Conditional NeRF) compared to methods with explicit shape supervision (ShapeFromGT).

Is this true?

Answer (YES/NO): NO